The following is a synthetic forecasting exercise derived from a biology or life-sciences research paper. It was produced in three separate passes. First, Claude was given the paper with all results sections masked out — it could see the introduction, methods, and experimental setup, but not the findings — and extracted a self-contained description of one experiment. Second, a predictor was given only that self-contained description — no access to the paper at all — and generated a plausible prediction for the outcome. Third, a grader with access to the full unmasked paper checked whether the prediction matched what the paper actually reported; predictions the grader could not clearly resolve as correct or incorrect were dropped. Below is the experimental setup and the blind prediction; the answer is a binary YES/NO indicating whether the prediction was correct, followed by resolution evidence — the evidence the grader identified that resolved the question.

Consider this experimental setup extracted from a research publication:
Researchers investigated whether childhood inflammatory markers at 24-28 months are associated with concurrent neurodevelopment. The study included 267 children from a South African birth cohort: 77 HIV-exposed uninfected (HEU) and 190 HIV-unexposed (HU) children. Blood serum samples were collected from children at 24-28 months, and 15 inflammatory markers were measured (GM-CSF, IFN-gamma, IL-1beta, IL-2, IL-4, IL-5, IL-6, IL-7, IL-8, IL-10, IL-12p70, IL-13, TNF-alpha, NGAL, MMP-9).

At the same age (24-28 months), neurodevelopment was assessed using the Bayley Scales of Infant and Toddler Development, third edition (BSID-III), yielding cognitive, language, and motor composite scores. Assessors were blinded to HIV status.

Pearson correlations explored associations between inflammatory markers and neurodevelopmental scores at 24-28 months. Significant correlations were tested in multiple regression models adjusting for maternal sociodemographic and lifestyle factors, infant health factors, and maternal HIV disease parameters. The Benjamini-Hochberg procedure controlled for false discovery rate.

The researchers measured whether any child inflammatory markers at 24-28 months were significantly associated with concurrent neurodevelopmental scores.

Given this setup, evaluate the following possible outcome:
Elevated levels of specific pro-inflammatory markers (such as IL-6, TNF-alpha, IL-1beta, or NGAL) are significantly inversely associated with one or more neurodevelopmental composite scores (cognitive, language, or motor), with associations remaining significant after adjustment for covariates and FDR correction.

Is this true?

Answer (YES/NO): NO